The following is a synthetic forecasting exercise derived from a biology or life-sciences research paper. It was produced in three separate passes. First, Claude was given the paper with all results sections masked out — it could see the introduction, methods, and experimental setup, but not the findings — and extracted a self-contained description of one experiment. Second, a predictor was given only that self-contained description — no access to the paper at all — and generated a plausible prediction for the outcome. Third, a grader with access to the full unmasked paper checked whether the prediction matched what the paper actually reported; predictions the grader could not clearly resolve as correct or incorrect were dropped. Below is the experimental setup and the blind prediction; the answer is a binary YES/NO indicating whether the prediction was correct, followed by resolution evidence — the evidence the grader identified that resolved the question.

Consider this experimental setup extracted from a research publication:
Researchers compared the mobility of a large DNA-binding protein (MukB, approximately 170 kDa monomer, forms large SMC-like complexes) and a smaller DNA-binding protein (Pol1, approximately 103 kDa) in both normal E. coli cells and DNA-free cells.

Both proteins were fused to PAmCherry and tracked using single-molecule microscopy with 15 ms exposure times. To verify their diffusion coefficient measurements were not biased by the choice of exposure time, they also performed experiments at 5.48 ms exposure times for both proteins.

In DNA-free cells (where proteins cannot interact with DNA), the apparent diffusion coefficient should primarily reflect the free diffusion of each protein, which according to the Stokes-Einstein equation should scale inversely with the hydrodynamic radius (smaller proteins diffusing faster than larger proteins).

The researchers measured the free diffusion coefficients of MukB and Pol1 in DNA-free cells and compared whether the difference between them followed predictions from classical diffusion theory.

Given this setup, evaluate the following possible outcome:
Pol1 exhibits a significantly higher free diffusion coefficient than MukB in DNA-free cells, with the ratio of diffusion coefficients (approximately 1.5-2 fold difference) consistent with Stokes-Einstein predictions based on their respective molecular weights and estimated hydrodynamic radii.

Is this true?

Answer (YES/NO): NO